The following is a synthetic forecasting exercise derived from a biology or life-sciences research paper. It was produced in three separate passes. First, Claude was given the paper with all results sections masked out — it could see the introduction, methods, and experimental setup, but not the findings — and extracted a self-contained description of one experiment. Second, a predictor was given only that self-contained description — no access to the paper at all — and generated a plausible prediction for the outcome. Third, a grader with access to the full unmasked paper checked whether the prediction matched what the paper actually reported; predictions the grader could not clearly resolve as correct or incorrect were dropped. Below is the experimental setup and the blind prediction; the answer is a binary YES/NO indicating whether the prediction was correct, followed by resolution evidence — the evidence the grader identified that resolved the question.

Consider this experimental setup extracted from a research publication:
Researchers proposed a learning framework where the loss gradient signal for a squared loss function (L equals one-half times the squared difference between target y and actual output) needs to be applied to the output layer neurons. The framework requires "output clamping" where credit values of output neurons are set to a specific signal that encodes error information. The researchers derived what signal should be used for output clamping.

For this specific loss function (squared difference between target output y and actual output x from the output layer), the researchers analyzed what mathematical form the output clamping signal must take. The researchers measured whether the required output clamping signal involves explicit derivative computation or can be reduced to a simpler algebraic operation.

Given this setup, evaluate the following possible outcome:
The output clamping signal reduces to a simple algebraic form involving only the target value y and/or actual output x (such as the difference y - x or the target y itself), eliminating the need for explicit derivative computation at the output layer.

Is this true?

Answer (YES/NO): YES